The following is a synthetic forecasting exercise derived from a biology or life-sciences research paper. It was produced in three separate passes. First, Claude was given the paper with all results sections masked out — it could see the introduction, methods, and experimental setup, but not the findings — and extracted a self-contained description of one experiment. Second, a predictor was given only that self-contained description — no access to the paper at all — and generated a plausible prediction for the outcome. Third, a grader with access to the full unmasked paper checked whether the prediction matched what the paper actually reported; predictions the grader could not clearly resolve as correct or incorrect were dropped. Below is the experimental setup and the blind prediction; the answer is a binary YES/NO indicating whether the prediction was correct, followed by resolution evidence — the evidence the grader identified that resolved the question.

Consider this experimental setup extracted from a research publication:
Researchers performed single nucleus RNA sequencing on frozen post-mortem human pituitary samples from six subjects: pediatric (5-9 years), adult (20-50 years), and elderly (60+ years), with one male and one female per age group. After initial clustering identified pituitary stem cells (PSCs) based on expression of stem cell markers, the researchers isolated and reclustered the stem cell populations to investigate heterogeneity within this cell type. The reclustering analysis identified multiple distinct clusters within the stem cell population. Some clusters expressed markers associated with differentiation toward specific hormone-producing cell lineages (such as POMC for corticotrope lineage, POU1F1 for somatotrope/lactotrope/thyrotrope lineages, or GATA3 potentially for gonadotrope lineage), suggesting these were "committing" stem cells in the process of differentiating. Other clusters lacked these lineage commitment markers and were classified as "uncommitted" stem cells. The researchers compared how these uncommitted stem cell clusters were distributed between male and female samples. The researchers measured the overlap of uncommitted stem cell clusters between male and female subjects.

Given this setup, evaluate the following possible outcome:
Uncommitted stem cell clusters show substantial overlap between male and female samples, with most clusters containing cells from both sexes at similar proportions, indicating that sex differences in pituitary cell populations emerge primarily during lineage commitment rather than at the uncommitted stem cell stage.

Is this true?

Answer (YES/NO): NO